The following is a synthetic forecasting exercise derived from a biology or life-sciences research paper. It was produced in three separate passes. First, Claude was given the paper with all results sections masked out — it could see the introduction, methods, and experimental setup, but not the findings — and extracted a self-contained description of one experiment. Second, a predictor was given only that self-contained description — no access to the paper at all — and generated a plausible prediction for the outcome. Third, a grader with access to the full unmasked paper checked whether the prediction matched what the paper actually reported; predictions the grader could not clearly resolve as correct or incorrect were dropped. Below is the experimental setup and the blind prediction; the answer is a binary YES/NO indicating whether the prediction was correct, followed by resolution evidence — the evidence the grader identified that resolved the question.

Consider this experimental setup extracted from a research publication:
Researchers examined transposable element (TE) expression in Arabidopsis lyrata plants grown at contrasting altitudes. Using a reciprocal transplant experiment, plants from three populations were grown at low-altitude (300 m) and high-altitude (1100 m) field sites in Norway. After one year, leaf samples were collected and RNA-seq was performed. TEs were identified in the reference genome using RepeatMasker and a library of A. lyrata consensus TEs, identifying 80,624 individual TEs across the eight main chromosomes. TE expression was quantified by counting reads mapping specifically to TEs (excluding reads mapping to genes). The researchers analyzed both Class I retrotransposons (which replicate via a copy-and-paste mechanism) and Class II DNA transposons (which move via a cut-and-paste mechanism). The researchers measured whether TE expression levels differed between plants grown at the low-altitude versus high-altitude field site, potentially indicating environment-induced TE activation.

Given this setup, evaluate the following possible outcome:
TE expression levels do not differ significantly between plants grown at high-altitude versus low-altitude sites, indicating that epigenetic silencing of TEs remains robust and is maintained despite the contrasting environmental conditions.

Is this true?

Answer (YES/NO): NO